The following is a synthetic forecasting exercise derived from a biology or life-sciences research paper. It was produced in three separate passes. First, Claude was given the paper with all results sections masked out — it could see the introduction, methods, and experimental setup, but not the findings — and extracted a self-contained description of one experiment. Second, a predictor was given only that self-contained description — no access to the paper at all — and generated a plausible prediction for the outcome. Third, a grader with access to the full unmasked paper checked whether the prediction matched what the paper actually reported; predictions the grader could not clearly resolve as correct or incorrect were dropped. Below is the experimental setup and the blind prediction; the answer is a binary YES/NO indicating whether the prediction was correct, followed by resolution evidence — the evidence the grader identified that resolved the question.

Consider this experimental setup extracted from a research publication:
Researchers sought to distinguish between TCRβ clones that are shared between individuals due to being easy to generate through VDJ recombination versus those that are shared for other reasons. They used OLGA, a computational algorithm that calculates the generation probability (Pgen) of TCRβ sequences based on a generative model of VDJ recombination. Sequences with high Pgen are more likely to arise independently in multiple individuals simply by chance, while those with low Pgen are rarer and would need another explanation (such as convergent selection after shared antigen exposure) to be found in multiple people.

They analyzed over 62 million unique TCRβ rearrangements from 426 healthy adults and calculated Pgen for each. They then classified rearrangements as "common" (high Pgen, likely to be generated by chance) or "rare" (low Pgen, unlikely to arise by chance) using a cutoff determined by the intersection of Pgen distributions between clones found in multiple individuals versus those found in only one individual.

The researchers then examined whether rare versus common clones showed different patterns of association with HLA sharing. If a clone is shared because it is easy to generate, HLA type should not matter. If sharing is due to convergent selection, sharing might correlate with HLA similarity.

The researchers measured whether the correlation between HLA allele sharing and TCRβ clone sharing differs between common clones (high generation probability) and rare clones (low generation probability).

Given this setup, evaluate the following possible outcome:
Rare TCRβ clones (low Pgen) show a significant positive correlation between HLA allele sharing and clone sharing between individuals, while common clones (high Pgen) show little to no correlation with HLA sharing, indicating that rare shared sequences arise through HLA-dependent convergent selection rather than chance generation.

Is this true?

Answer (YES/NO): NO